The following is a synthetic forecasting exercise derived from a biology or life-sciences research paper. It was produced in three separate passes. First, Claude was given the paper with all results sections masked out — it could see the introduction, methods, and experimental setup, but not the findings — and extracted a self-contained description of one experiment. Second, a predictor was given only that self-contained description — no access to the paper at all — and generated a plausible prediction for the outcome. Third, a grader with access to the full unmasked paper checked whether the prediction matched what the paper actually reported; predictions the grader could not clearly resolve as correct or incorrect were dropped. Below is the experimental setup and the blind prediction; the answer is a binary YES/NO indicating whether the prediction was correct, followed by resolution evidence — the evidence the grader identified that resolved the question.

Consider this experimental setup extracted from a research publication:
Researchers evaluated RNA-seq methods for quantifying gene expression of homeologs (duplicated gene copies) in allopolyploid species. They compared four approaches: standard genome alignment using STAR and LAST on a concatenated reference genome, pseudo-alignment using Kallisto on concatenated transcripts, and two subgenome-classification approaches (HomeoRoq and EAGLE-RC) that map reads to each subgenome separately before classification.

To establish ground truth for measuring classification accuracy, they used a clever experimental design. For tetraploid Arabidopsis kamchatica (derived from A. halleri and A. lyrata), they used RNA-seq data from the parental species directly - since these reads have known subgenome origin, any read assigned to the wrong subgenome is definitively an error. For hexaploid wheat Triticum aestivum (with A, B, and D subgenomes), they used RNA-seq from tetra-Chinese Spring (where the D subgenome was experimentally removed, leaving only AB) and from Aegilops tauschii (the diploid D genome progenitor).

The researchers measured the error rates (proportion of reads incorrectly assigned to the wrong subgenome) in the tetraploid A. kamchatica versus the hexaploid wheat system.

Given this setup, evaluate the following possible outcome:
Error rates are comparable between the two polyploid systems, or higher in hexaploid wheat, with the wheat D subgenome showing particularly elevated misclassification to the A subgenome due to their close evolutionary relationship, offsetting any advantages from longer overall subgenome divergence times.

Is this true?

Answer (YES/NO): NO